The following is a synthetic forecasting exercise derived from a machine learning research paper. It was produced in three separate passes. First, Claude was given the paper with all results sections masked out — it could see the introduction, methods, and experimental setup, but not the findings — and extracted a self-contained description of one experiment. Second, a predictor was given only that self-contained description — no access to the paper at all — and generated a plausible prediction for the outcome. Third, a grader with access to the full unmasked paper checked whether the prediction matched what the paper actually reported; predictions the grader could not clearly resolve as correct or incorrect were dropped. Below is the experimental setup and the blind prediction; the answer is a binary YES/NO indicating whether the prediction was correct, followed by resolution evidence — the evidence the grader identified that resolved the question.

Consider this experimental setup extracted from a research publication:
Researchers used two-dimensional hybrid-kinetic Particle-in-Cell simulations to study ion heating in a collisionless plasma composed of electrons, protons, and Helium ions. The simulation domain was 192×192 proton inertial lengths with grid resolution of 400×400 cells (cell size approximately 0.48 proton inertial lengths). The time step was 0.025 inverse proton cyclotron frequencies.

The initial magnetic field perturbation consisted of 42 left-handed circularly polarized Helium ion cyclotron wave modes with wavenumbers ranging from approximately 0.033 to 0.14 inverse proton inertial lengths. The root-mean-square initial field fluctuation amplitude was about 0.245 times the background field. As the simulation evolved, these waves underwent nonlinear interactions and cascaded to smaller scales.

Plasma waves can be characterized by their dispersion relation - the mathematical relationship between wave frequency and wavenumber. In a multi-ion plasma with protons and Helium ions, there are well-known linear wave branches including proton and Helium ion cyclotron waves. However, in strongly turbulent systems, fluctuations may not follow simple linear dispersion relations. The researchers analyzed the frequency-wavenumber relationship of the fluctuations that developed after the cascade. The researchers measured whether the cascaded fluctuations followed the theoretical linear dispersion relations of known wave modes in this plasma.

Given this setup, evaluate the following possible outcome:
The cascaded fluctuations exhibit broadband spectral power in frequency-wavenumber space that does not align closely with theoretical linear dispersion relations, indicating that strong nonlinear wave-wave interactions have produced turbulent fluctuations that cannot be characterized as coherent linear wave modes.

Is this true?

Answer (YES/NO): NO